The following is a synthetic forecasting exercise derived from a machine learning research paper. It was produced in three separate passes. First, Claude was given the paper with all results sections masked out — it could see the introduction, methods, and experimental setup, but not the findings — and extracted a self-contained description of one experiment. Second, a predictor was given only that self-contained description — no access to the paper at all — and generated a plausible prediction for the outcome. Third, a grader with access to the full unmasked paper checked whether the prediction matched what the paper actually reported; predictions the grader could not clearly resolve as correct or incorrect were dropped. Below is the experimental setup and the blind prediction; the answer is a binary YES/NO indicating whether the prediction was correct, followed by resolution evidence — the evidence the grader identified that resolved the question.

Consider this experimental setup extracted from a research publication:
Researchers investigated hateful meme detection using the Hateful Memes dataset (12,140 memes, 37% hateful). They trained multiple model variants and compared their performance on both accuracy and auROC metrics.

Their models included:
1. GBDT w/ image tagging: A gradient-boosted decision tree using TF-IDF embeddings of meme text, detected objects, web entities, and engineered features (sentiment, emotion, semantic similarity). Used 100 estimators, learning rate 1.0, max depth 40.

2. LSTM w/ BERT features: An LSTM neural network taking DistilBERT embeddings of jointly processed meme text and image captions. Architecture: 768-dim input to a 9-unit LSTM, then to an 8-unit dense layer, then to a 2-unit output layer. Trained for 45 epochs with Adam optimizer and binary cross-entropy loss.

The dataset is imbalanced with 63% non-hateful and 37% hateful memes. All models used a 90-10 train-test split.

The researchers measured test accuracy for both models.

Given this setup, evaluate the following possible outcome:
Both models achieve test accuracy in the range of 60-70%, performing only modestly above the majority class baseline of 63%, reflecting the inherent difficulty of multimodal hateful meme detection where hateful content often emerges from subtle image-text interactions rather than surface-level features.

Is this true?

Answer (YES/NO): NO